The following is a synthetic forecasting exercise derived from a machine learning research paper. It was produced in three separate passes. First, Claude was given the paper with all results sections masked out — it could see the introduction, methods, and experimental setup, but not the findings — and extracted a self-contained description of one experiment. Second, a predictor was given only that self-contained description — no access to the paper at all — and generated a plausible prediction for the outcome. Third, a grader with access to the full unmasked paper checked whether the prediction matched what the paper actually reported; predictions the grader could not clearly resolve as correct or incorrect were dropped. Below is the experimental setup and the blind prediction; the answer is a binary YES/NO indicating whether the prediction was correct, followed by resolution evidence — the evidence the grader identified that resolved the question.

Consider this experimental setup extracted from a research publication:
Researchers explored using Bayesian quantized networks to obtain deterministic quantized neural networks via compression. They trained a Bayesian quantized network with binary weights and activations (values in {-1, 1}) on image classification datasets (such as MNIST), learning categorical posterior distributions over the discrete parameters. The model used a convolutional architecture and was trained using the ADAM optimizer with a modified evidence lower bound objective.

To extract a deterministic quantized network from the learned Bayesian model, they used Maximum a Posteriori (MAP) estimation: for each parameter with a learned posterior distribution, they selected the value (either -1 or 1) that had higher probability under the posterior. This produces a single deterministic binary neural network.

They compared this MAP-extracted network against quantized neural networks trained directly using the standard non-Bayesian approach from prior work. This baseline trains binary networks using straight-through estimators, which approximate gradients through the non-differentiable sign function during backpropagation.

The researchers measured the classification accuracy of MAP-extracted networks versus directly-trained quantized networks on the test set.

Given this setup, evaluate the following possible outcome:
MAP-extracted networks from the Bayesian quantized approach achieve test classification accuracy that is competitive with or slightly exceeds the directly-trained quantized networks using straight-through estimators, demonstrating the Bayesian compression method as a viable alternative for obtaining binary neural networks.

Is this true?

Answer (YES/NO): YES